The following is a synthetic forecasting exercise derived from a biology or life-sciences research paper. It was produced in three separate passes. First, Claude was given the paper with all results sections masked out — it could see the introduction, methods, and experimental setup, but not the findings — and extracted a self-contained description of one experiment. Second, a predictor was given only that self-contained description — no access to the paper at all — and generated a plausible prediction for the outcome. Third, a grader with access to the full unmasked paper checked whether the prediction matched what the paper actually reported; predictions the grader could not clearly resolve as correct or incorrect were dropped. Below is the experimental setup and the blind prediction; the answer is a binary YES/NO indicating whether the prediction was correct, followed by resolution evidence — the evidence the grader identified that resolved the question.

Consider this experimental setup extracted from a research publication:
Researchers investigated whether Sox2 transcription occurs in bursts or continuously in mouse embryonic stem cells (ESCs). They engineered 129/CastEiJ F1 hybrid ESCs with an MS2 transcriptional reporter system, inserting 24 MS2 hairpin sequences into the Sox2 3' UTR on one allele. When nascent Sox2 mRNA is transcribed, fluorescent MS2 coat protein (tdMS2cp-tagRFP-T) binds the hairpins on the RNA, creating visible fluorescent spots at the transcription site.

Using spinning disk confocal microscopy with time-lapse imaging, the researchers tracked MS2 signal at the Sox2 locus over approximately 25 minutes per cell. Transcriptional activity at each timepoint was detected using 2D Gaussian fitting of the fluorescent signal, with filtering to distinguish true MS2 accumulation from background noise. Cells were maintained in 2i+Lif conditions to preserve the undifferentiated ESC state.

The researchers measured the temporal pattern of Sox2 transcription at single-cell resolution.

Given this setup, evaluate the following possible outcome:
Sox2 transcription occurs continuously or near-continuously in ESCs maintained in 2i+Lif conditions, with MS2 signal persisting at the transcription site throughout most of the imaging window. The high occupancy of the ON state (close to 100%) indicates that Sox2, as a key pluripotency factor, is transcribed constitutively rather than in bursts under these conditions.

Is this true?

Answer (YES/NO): NO